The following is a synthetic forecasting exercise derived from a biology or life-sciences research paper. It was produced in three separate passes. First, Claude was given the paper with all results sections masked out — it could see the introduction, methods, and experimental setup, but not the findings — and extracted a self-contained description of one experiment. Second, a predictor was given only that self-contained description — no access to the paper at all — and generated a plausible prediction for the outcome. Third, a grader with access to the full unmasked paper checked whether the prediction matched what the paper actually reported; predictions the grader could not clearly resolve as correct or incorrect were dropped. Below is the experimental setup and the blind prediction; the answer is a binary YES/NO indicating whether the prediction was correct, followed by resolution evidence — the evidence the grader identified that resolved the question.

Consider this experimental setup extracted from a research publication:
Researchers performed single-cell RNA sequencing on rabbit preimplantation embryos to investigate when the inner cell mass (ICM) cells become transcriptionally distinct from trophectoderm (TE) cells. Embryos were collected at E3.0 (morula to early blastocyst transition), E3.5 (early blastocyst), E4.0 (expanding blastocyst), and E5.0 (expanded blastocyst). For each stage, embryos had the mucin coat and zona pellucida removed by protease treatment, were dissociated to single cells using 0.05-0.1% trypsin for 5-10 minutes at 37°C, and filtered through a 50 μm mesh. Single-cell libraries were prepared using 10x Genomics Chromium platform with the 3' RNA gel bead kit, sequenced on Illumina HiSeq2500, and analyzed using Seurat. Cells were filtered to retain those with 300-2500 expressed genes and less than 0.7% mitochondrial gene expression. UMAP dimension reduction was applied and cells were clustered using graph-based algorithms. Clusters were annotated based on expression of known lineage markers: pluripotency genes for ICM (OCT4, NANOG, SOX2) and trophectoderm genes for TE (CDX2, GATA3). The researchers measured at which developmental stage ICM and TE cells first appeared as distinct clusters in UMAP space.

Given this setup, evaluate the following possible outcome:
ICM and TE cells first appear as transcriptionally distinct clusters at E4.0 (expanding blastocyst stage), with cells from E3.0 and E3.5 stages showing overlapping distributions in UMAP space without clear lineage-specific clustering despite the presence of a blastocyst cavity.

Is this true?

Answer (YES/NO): NO